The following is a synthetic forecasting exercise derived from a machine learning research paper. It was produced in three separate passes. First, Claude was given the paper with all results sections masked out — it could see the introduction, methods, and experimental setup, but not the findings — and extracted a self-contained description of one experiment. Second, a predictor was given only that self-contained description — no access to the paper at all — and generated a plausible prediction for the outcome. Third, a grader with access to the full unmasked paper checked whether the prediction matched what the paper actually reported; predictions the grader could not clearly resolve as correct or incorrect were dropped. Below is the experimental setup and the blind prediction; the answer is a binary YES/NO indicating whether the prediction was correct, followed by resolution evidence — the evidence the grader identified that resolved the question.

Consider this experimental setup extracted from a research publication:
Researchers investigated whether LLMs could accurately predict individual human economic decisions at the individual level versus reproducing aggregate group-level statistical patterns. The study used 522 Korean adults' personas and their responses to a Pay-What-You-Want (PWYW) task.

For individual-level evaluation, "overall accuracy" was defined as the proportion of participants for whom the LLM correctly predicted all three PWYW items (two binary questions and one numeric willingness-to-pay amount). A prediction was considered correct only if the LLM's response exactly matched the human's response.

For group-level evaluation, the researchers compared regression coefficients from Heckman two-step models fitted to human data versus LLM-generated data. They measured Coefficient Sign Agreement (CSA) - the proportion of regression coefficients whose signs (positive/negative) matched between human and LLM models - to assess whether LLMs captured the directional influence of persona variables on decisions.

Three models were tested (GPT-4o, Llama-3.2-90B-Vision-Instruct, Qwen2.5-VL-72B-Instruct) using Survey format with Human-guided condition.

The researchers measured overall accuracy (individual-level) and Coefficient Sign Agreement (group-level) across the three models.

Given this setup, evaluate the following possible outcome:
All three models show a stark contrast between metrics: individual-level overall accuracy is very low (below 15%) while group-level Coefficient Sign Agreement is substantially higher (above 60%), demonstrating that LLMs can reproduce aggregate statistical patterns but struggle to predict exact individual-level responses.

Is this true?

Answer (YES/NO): YES